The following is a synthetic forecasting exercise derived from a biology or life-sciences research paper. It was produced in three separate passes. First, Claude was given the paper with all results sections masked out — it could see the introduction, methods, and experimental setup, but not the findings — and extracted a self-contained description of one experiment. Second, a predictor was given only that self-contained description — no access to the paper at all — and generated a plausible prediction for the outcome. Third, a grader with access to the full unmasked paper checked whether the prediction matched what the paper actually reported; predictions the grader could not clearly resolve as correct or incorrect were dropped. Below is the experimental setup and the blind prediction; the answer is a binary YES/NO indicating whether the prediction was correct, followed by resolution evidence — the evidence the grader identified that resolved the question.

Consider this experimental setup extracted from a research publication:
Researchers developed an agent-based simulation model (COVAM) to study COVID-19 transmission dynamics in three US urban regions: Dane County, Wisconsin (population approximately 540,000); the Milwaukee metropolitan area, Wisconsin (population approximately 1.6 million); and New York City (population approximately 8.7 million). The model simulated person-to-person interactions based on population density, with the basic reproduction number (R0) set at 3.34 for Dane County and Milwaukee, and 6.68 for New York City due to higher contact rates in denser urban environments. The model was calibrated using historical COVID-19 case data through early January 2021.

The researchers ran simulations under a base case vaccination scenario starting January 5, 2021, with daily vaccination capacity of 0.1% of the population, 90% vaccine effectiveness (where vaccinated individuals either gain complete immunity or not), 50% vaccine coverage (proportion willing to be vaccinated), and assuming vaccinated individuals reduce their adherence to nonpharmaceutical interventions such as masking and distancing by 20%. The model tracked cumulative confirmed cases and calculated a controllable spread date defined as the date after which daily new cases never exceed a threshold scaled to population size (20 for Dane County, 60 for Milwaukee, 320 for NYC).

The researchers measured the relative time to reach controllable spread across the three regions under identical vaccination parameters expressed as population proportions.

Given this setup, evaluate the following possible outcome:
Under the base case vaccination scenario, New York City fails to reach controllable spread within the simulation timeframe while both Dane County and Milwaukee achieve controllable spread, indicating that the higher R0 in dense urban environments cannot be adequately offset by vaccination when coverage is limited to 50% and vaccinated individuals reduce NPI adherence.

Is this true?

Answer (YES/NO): NO